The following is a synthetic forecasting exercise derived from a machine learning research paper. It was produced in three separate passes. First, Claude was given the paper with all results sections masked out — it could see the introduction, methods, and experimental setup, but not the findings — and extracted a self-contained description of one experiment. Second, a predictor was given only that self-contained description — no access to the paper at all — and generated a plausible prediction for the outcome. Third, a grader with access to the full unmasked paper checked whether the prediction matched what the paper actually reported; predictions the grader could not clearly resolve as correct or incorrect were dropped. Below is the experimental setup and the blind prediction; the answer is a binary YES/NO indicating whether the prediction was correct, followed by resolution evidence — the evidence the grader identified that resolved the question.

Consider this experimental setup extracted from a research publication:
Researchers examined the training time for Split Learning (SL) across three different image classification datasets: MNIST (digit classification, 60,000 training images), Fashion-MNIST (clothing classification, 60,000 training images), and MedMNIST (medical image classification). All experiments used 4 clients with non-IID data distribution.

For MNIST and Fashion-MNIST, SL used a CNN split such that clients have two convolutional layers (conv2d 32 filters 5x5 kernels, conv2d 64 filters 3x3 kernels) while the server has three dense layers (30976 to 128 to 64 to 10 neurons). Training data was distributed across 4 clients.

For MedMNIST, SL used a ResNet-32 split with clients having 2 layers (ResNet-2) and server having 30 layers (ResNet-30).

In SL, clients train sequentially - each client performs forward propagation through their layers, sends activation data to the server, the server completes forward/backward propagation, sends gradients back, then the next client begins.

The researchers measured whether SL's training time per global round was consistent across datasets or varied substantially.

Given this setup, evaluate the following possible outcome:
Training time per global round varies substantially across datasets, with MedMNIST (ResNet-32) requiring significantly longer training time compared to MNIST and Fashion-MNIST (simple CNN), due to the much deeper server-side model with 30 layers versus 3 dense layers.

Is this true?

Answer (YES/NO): NO